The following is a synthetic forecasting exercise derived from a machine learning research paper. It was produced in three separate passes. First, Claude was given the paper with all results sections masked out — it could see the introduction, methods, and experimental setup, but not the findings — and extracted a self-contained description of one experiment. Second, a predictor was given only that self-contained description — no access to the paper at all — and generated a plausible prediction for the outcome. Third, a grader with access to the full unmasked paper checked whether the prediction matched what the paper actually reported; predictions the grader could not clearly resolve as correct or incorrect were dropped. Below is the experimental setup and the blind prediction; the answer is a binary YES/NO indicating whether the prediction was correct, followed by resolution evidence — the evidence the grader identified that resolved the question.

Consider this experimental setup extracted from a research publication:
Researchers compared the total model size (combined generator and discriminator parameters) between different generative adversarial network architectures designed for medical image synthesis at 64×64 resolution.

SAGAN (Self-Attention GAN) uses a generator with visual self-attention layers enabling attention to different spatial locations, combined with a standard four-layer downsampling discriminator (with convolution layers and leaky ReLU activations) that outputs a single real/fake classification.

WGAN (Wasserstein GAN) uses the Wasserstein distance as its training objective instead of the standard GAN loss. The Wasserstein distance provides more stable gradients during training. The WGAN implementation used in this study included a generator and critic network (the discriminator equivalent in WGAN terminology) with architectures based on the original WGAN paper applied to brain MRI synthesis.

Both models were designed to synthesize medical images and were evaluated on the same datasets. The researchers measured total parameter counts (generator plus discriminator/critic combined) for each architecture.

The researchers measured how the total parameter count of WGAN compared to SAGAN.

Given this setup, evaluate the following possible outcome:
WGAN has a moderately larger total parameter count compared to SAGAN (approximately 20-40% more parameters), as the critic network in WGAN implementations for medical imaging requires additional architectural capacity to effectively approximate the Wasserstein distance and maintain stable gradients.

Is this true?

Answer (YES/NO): NO